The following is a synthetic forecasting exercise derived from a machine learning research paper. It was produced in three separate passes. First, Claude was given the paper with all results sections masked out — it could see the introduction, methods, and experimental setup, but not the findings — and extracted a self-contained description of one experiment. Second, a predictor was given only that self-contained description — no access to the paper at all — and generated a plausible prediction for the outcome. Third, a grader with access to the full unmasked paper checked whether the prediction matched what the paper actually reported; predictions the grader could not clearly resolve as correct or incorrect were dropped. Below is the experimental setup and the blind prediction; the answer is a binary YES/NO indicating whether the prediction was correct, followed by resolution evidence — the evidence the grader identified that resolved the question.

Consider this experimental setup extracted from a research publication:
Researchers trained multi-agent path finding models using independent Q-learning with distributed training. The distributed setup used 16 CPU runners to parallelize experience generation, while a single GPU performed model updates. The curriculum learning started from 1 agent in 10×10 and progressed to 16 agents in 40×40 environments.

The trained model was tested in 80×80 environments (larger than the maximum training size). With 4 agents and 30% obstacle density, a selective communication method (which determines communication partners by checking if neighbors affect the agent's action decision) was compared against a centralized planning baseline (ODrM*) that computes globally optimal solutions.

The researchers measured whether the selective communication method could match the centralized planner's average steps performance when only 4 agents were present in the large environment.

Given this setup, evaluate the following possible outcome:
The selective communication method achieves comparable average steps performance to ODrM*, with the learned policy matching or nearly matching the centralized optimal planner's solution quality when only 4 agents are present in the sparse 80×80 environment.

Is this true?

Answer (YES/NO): YES